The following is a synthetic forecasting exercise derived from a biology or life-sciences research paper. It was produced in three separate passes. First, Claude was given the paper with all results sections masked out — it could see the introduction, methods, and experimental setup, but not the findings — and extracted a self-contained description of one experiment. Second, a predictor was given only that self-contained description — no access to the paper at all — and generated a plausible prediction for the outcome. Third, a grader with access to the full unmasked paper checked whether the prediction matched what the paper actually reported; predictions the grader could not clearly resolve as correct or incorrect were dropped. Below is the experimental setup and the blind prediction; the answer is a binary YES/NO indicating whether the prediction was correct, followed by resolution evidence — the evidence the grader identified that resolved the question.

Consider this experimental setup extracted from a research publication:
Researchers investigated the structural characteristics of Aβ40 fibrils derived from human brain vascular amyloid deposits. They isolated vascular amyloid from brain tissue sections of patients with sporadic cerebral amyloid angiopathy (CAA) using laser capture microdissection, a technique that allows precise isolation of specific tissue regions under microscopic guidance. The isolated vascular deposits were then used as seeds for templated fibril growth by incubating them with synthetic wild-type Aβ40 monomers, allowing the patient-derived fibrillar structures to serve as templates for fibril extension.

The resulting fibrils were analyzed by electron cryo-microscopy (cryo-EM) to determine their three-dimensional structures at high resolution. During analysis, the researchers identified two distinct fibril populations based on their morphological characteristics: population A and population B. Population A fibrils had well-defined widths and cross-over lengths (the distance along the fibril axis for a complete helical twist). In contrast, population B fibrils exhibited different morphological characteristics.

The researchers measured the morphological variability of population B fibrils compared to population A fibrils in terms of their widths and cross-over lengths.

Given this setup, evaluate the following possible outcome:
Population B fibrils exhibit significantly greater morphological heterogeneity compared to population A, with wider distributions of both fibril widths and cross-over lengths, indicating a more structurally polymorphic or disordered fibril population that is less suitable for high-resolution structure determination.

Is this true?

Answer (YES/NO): NO